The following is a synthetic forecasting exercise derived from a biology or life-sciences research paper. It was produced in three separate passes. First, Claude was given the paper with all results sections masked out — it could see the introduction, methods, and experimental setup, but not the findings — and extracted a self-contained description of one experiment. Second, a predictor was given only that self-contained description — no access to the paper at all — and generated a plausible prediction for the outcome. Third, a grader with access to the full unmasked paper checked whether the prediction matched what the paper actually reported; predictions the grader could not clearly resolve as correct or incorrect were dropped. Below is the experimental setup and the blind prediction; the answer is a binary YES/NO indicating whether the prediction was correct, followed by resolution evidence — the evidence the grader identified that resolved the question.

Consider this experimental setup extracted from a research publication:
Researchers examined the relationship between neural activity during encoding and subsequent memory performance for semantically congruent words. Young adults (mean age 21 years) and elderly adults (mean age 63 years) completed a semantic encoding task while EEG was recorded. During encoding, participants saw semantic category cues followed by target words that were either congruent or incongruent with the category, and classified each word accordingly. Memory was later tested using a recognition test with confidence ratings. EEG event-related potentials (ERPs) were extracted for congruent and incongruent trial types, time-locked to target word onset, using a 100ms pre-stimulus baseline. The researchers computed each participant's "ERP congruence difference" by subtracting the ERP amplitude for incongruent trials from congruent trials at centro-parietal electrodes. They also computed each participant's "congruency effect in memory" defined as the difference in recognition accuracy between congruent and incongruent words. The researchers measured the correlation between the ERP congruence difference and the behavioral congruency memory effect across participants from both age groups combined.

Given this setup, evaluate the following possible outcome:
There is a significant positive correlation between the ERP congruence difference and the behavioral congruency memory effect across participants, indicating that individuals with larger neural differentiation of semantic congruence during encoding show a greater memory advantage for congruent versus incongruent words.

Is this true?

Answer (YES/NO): YES